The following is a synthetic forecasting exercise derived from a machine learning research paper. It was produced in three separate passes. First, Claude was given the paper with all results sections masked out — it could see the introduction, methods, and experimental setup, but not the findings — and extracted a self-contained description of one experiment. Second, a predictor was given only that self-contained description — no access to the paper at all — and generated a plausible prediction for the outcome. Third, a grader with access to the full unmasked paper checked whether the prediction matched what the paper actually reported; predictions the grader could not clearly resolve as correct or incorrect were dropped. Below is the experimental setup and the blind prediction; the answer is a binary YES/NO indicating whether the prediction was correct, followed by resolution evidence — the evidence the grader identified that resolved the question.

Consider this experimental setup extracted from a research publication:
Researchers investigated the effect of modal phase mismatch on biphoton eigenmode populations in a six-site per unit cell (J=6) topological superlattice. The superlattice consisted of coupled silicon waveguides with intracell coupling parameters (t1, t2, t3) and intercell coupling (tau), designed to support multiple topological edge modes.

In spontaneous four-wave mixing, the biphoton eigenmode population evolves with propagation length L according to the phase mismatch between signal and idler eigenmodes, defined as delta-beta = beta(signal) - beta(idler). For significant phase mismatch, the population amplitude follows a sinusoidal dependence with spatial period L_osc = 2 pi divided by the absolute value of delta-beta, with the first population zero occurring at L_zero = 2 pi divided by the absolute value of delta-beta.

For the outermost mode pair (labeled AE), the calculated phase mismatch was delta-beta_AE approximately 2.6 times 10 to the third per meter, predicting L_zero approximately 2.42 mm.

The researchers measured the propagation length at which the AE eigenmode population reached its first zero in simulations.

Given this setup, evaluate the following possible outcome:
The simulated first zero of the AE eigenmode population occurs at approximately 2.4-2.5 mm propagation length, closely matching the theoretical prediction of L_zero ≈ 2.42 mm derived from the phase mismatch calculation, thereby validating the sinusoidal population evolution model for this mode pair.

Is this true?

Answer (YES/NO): YES